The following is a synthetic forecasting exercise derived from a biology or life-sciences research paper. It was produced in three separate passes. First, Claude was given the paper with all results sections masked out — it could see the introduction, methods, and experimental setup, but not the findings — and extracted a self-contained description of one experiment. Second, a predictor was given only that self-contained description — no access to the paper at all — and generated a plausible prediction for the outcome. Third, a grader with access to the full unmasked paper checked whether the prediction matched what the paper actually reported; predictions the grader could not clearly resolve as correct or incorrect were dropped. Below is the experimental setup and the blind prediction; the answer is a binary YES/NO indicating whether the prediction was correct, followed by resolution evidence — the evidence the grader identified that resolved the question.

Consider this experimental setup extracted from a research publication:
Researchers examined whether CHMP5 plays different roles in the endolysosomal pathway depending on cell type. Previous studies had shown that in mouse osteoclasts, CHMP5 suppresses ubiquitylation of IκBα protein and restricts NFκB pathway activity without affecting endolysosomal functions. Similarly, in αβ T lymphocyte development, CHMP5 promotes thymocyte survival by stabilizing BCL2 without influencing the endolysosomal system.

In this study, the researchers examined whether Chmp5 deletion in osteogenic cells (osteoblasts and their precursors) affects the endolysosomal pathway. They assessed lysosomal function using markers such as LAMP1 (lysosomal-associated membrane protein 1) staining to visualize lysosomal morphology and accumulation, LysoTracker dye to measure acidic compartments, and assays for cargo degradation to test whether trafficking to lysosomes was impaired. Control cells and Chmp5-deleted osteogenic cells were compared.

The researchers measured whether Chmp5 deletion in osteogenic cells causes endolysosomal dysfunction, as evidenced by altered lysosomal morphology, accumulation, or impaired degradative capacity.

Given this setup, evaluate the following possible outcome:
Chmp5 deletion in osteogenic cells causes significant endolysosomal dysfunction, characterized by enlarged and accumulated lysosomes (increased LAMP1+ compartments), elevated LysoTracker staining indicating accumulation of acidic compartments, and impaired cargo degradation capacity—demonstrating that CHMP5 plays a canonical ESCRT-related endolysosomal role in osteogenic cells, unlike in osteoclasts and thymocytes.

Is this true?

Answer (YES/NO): YES